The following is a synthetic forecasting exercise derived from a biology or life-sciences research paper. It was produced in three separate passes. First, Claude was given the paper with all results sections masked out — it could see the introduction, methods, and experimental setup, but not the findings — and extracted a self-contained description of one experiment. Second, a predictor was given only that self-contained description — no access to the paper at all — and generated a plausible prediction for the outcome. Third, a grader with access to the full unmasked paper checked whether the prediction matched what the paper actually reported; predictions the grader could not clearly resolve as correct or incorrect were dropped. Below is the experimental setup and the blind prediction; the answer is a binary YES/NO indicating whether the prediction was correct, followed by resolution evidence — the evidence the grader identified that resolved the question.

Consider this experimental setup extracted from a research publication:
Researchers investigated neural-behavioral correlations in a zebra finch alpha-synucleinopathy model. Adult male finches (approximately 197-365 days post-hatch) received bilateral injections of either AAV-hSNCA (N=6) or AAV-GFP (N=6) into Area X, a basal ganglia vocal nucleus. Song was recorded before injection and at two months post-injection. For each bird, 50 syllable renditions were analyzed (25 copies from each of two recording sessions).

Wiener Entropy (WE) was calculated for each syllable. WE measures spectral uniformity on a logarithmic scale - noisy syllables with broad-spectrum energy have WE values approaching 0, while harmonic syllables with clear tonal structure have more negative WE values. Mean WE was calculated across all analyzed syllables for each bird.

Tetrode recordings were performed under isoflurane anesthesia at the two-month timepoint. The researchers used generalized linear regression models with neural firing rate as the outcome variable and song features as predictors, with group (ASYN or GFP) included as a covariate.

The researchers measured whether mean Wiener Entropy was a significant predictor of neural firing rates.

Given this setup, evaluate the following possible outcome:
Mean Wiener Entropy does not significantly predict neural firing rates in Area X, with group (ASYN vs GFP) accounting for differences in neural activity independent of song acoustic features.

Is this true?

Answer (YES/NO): YES